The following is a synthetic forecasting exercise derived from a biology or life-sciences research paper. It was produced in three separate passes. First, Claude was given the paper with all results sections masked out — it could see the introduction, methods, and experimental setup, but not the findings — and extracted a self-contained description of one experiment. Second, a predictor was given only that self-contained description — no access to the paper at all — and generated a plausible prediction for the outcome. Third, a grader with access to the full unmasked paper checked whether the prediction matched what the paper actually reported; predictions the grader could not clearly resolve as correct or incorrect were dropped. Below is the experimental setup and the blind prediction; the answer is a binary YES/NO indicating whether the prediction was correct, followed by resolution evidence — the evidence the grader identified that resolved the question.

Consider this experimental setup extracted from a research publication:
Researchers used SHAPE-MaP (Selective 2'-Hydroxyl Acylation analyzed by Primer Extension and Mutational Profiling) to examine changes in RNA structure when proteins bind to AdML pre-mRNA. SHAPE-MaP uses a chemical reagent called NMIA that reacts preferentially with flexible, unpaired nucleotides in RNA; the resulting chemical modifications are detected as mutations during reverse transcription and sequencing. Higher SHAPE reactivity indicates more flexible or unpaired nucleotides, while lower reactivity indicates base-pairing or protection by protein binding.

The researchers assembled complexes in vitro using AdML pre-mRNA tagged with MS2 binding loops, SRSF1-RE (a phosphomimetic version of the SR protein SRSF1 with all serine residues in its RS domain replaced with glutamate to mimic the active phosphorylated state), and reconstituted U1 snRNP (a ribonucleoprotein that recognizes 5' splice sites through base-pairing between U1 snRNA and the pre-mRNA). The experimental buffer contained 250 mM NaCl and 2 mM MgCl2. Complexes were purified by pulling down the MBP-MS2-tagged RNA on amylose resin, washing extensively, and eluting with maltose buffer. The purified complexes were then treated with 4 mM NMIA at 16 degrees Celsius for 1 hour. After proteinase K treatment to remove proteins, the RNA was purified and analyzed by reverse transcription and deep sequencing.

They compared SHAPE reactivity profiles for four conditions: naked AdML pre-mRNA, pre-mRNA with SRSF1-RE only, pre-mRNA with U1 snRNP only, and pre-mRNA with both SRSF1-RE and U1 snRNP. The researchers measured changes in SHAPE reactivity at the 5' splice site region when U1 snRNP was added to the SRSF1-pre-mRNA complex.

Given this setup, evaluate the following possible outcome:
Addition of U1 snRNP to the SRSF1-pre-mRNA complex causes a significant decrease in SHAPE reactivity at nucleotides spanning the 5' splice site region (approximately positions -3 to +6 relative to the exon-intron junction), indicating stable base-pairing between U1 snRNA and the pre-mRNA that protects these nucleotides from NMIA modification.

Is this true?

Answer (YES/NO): NO